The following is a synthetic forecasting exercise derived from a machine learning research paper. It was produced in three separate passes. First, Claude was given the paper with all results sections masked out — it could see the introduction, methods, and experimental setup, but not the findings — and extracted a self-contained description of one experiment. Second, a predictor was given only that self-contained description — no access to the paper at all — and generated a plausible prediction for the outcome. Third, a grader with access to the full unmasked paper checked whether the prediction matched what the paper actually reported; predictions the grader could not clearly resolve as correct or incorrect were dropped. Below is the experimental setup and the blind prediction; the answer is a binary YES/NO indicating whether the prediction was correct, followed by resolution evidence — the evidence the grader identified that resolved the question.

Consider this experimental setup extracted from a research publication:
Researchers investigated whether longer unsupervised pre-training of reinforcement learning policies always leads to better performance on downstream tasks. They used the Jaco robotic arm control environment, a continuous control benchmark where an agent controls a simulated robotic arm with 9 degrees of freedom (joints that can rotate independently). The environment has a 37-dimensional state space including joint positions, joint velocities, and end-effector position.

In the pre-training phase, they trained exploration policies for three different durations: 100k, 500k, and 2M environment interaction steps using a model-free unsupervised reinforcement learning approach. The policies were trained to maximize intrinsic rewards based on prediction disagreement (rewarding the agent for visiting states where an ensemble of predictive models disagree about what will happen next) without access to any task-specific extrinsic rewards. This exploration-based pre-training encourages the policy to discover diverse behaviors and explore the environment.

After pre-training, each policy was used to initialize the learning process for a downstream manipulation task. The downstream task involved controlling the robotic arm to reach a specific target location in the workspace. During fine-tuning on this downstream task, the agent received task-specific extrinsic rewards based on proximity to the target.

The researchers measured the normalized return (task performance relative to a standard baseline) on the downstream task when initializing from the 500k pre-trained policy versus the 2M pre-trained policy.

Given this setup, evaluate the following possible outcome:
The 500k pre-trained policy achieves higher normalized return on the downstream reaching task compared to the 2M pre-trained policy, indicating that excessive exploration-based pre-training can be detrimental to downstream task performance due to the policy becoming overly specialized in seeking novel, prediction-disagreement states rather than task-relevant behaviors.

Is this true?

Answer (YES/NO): YES